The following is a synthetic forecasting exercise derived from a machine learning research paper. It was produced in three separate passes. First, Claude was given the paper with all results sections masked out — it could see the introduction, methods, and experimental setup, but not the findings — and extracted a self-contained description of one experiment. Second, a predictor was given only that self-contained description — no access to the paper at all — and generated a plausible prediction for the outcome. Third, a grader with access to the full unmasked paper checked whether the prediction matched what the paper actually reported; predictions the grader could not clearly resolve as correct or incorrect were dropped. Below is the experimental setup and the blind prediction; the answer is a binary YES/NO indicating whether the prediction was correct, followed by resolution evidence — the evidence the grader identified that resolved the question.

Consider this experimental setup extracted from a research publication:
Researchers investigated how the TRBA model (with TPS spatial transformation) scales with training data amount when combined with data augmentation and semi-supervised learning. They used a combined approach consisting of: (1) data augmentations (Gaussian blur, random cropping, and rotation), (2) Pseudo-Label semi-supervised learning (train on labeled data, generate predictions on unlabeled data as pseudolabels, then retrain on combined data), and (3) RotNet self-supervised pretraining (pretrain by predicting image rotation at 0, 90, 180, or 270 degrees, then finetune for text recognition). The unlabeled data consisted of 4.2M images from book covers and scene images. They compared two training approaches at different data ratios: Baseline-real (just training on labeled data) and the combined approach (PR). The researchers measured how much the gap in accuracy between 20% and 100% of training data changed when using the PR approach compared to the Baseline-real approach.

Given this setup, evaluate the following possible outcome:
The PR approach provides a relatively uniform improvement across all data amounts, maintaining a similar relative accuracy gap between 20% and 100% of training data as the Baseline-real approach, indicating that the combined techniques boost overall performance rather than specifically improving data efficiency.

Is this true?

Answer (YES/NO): NO